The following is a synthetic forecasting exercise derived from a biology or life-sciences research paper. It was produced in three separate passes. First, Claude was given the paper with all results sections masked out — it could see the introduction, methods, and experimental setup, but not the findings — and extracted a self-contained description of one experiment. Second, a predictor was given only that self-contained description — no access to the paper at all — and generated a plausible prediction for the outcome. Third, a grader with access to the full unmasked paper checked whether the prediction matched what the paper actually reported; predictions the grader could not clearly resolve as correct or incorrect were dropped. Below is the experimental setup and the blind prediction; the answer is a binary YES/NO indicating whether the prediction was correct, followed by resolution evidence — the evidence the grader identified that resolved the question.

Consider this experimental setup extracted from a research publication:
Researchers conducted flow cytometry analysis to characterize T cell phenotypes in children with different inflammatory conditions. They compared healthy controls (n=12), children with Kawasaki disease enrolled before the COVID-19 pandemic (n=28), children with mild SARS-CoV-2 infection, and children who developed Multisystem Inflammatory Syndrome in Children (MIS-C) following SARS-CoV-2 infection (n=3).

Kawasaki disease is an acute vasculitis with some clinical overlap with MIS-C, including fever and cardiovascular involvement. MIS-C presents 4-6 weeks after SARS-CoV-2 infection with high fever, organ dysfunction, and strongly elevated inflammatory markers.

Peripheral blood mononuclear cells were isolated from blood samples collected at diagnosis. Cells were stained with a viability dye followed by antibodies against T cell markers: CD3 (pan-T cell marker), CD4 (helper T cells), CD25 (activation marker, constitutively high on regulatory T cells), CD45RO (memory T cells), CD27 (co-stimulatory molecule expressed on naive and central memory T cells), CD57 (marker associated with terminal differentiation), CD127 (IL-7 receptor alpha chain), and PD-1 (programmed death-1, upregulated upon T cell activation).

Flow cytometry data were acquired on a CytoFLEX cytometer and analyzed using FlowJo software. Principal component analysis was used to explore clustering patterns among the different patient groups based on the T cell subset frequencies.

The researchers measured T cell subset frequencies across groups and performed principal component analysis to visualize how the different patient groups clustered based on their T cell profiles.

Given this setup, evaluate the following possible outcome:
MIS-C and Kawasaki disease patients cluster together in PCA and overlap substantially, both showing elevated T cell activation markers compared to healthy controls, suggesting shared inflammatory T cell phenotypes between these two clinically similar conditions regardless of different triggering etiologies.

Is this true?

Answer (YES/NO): NO